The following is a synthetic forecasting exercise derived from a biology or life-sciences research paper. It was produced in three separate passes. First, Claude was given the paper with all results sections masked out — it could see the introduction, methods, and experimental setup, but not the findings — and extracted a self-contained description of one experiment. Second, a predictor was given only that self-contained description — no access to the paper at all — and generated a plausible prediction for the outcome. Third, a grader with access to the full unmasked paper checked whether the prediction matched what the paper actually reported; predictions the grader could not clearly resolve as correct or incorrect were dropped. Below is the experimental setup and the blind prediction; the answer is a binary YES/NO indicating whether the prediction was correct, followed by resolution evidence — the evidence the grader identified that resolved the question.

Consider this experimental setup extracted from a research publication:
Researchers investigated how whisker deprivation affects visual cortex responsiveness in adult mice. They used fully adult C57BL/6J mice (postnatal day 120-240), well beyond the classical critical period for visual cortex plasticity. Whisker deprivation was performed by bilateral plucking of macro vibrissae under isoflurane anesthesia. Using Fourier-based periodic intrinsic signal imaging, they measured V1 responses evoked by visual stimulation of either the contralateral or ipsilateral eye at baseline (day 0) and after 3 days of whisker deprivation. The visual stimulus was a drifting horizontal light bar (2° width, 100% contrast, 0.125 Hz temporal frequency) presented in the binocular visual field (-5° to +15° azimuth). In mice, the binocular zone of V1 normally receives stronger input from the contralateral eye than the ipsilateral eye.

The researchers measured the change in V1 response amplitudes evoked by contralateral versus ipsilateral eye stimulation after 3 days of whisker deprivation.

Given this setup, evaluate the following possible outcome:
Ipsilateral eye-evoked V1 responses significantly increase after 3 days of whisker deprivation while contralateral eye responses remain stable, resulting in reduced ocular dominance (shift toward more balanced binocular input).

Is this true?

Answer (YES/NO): YES